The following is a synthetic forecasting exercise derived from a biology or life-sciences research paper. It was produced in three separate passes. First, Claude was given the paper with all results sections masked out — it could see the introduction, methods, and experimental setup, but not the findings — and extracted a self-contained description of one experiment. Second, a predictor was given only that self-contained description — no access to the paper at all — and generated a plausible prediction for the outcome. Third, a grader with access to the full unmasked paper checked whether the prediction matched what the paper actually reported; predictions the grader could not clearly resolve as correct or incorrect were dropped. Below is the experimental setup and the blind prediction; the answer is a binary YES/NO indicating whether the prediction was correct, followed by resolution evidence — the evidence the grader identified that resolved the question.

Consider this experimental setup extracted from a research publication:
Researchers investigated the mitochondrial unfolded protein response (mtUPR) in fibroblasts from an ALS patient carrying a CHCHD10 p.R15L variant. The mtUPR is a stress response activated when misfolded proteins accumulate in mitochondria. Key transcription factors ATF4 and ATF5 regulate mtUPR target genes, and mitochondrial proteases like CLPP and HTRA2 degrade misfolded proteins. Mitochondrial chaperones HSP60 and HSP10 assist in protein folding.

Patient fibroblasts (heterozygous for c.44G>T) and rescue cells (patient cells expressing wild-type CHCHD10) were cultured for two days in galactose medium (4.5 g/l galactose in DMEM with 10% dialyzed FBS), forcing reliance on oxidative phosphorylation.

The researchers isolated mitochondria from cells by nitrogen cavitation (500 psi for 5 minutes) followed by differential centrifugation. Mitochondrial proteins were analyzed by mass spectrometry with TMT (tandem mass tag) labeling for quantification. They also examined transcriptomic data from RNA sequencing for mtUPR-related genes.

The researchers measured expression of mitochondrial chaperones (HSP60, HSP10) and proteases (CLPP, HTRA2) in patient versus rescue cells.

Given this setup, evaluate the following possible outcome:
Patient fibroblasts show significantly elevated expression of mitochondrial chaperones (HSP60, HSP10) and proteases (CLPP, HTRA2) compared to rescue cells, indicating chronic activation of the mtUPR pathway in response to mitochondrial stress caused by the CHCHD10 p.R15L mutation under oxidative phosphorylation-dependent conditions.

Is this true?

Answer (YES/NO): YES